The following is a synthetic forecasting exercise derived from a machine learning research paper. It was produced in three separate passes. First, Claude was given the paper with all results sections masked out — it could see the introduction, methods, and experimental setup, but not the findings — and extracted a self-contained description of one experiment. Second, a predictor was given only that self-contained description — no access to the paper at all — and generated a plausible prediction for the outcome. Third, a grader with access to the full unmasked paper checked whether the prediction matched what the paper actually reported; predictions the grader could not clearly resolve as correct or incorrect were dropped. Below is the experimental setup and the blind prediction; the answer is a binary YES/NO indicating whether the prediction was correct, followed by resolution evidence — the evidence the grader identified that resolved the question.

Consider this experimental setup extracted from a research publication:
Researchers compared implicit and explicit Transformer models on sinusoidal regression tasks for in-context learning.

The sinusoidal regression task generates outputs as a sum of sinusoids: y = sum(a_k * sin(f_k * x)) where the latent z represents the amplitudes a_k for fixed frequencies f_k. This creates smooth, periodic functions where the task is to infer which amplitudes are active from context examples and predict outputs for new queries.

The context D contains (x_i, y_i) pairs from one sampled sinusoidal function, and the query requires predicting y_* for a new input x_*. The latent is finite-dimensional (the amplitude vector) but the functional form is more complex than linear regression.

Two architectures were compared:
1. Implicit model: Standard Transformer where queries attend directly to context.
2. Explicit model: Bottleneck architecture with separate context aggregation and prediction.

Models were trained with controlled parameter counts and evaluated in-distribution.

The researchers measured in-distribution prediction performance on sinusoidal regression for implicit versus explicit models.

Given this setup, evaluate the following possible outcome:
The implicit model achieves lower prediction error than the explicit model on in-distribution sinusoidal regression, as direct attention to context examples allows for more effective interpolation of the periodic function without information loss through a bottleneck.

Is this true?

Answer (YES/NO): YES